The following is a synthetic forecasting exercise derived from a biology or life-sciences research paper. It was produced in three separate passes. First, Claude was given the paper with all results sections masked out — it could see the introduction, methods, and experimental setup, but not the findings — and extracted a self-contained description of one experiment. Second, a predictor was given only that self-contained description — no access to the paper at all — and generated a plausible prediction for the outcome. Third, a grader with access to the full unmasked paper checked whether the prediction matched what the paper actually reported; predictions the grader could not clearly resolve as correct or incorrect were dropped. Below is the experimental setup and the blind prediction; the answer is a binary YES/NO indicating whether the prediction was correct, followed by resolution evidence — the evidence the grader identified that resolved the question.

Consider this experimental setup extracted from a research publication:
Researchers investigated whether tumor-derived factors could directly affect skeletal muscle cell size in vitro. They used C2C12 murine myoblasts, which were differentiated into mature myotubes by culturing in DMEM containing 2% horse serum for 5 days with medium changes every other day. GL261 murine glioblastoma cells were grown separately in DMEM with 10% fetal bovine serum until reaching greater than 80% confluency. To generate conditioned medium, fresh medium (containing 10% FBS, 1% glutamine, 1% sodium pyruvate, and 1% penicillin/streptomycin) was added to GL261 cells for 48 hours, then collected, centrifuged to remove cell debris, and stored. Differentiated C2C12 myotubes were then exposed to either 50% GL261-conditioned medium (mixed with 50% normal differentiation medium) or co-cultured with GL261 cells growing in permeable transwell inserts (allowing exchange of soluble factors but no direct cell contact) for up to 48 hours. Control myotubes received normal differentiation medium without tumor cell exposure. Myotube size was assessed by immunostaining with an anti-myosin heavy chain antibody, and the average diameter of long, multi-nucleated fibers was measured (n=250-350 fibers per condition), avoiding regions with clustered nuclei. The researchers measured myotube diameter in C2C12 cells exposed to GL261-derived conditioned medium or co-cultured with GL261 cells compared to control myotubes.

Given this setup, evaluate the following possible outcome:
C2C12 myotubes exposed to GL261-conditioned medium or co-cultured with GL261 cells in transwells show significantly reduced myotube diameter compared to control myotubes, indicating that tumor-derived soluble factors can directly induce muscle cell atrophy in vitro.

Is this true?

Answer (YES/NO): YES